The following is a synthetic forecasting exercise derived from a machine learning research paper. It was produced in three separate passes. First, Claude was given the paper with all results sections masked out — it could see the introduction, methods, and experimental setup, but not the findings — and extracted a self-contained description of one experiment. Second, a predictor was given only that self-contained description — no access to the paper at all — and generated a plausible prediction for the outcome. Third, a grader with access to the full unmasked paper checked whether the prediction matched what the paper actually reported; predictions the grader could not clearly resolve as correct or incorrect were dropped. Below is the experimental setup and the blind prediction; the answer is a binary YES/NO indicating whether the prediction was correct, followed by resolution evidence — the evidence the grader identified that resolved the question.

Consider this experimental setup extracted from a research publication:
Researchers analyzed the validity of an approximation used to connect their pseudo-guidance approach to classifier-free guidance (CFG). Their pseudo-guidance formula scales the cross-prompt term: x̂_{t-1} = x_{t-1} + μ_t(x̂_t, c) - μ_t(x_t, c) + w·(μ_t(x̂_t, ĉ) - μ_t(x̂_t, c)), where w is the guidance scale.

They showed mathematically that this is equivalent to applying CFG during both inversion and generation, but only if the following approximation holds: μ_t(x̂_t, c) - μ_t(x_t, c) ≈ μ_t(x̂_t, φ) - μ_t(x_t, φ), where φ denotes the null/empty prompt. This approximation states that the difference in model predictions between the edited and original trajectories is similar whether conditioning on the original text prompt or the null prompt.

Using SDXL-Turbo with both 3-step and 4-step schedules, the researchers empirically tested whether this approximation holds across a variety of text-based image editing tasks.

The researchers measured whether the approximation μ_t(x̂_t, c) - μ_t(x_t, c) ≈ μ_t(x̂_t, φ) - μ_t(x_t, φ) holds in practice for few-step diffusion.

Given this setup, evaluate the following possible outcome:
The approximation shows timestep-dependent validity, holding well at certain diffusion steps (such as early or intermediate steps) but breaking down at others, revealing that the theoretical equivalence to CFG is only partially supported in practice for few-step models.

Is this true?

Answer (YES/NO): NO